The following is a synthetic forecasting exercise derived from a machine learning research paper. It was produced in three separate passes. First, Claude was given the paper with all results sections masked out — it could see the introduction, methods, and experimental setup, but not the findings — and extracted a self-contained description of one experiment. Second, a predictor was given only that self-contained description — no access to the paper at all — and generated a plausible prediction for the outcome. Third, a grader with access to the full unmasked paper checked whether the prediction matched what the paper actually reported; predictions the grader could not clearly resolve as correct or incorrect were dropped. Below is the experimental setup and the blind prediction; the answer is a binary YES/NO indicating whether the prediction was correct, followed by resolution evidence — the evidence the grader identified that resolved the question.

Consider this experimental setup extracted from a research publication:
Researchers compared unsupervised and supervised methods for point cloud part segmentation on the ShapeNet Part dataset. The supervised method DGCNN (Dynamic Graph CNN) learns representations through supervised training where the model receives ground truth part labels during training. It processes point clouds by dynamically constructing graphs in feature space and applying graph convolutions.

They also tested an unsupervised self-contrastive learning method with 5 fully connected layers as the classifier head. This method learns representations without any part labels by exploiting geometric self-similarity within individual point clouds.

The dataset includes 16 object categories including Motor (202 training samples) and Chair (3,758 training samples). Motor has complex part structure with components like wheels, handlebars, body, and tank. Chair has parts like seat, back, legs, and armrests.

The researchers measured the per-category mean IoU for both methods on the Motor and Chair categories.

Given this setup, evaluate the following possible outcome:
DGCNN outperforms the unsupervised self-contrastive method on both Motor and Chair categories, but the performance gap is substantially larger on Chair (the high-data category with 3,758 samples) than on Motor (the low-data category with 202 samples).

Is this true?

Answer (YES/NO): NO